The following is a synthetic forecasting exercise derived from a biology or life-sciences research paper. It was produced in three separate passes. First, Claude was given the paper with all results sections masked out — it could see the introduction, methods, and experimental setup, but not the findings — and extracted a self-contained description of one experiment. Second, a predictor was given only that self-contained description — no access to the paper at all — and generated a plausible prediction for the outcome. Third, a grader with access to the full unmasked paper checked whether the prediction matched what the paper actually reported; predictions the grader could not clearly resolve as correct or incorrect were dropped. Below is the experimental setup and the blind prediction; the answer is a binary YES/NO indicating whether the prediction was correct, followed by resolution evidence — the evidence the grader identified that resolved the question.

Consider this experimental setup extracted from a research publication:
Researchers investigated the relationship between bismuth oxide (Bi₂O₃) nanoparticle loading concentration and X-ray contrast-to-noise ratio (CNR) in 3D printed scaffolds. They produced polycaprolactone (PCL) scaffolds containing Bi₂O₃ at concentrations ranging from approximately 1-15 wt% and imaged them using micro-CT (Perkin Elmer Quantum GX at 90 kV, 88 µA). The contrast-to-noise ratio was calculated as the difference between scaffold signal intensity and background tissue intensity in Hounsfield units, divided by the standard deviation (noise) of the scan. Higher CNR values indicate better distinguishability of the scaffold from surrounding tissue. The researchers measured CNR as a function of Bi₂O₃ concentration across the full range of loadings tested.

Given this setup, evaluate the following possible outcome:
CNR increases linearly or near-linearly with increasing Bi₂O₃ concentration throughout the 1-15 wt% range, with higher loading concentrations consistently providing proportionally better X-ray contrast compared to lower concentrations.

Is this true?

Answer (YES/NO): YES